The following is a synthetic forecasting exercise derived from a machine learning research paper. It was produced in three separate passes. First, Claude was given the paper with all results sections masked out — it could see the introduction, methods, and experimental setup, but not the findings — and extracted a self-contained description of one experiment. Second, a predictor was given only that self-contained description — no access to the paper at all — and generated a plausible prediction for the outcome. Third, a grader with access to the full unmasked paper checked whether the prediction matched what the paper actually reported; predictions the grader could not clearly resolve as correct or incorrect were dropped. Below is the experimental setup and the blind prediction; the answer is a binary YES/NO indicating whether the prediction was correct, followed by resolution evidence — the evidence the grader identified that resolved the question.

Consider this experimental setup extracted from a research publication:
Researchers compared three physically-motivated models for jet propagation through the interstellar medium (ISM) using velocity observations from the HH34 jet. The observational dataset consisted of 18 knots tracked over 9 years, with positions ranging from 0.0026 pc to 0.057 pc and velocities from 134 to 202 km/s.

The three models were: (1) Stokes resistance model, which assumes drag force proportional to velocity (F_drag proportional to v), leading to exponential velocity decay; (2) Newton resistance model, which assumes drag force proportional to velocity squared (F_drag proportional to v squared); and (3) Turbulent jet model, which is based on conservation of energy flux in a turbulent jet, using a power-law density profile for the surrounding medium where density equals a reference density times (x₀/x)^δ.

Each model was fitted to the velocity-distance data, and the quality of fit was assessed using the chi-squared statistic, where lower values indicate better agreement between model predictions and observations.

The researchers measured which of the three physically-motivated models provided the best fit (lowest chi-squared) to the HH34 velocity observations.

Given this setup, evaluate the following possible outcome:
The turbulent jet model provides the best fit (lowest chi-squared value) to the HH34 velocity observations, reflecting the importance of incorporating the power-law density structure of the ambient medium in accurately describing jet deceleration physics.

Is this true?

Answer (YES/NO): YES